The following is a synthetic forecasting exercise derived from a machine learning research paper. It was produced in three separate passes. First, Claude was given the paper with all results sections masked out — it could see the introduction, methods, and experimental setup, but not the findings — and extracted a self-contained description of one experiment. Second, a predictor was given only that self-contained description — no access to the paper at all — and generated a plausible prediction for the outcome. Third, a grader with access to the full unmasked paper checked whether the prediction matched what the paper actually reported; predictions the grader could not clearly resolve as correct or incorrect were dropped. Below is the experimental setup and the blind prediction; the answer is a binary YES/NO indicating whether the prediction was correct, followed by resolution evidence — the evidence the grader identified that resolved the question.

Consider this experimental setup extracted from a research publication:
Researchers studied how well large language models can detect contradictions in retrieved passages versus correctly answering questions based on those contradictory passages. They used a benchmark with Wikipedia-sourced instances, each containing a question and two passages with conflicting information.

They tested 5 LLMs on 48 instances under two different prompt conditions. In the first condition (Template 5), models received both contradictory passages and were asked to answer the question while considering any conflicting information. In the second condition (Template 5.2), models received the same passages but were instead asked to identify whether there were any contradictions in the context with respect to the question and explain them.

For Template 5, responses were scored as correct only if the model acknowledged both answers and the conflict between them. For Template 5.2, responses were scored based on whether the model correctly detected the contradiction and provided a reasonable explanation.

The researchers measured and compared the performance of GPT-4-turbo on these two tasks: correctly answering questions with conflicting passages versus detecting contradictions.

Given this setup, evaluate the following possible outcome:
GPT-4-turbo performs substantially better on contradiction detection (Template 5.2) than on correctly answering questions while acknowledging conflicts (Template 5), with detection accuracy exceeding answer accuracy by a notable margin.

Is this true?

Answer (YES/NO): YES